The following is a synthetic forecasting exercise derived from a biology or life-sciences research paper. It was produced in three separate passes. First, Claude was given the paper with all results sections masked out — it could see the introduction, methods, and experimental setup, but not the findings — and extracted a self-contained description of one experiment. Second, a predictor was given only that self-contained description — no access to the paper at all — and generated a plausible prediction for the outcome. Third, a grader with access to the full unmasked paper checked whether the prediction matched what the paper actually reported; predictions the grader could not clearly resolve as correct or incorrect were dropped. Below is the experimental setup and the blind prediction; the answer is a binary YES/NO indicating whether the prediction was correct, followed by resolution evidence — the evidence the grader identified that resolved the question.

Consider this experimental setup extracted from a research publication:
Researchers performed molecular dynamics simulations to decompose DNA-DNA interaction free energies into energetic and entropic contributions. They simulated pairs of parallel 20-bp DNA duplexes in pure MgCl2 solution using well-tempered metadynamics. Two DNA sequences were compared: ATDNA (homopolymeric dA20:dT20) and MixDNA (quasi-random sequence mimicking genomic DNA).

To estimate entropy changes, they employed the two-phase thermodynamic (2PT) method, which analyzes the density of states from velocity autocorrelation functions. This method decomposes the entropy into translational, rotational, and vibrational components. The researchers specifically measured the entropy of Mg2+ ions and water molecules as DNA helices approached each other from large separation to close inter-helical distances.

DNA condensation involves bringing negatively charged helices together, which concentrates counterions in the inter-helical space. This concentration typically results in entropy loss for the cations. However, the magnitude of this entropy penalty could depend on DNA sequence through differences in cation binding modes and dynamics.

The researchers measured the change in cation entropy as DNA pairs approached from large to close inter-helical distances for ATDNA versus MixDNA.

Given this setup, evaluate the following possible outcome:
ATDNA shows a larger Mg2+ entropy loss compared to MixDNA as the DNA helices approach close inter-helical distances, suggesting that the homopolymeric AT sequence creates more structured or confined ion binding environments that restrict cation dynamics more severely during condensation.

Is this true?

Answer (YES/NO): NO